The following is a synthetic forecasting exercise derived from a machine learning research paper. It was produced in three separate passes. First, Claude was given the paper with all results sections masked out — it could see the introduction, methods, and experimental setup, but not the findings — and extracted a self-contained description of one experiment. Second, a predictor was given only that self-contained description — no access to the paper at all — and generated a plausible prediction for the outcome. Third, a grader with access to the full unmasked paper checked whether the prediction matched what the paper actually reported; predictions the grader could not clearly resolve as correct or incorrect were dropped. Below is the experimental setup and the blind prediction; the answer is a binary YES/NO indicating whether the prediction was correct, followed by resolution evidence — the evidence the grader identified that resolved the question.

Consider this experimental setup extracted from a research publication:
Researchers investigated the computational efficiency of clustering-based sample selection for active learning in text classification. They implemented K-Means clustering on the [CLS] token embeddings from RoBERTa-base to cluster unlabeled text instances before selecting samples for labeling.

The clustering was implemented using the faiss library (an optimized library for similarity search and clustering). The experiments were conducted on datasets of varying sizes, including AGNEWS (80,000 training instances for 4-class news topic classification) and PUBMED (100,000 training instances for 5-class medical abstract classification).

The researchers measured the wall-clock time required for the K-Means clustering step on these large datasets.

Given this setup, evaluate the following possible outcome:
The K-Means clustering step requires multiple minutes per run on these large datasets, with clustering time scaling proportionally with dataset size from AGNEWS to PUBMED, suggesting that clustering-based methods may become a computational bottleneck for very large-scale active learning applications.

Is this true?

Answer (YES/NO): NO